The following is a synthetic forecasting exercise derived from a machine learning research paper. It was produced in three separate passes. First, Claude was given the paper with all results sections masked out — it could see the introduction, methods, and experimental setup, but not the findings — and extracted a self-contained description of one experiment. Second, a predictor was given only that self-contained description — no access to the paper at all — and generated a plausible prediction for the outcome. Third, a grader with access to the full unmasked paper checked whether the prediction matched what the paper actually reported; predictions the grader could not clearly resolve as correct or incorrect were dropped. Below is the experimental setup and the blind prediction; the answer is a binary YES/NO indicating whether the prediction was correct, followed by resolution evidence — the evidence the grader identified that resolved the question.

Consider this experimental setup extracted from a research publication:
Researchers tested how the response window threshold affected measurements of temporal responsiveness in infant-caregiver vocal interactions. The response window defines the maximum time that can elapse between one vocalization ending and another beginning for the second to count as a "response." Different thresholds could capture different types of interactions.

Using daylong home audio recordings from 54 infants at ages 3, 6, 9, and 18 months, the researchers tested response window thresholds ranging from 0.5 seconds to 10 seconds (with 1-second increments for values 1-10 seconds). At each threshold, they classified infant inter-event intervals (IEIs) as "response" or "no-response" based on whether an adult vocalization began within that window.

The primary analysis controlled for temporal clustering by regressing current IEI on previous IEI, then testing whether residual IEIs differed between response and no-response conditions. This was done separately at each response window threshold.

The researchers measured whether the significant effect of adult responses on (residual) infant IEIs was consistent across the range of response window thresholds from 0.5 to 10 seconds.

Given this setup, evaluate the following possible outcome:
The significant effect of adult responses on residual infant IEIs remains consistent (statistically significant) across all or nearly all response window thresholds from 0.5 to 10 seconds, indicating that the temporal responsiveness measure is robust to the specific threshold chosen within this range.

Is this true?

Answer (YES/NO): NO